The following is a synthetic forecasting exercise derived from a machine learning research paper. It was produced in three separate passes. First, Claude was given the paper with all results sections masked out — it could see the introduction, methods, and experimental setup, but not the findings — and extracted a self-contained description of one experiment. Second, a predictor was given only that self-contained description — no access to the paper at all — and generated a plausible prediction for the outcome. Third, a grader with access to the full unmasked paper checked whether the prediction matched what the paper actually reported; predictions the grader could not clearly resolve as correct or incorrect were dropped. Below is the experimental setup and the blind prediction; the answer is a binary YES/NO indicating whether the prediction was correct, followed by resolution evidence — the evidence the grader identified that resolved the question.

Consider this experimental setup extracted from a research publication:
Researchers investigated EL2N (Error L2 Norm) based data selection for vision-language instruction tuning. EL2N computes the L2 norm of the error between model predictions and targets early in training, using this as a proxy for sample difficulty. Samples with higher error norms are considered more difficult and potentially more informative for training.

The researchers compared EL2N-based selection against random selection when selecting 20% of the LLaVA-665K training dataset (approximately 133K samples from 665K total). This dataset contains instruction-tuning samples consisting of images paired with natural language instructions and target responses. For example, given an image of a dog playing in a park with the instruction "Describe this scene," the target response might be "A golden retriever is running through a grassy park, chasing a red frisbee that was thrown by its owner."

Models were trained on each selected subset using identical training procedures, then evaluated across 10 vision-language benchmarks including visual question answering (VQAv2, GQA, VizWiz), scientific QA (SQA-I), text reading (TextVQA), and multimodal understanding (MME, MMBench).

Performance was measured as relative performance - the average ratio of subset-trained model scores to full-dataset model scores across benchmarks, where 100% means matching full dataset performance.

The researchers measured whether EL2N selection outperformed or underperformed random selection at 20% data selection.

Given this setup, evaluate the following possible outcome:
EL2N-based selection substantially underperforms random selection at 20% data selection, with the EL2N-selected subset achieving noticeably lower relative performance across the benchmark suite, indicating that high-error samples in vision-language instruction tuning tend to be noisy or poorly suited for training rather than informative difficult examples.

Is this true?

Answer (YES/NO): YES